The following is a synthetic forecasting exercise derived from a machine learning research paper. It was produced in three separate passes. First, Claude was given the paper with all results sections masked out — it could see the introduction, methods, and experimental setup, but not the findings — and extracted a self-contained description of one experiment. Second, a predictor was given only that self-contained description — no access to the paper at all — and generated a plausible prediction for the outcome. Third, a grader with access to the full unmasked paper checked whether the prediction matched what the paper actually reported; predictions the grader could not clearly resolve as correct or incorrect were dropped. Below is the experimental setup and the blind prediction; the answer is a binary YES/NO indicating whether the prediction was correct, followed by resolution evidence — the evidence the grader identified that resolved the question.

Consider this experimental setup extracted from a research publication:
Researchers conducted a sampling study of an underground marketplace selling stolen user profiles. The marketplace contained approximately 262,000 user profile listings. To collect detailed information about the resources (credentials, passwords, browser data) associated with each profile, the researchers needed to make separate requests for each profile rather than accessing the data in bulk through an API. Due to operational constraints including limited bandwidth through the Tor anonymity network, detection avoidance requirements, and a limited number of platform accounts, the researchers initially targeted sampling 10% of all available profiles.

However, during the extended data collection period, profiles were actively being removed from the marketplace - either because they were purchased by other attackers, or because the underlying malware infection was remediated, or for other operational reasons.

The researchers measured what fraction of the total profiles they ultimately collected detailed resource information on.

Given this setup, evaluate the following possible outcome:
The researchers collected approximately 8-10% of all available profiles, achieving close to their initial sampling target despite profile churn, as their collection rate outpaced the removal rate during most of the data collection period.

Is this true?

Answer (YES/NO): NO